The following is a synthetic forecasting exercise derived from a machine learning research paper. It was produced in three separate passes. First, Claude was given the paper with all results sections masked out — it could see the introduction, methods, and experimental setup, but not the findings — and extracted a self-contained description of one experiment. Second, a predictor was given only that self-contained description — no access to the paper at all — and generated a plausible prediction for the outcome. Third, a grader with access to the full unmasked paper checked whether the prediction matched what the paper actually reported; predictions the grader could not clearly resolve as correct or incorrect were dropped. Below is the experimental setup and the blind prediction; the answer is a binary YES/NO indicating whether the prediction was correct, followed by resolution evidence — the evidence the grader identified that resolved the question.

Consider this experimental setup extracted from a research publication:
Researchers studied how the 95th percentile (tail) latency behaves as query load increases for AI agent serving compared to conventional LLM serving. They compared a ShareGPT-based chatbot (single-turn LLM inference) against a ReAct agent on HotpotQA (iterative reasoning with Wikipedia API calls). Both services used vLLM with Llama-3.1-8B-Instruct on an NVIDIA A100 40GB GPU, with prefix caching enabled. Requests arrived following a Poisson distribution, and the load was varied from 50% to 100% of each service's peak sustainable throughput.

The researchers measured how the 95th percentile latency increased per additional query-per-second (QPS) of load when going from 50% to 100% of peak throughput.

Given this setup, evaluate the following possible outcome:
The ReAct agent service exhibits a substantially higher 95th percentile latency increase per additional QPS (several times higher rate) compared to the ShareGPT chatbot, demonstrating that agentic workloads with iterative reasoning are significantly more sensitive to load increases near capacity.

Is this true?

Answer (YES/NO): YES